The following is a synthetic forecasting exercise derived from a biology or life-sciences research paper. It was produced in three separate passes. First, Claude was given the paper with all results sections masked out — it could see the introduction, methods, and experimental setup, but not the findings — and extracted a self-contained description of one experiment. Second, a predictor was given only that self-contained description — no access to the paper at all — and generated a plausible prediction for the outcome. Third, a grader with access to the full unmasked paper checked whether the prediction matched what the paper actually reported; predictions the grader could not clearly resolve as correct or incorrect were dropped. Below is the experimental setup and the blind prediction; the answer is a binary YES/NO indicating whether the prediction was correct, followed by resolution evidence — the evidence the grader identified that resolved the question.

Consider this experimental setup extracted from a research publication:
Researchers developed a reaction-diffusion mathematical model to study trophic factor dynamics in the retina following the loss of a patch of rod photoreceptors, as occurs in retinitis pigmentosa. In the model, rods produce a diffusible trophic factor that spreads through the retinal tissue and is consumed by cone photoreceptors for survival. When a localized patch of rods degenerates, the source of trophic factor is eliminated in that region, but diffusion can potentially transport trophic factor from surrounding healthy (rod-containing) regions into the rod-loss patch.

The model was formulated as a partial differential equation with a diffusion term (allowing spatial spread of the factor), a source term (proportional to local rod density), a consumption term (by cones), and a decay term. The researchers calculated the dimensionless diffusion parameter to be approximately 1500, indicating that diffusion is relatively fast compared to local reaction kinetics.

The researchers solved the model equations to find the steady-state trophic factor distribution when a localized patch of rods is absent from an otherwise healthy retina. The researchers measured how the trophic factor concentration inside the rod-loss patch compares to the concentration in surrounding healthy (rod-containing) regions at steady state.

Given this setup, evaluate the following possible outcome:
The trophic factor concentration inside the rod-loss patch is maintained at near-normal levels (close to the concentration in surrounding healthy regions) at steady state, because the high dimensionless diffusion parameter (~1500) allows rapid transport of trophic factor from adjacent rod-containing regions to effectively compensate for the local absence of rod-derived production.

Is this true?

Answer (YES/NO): NO